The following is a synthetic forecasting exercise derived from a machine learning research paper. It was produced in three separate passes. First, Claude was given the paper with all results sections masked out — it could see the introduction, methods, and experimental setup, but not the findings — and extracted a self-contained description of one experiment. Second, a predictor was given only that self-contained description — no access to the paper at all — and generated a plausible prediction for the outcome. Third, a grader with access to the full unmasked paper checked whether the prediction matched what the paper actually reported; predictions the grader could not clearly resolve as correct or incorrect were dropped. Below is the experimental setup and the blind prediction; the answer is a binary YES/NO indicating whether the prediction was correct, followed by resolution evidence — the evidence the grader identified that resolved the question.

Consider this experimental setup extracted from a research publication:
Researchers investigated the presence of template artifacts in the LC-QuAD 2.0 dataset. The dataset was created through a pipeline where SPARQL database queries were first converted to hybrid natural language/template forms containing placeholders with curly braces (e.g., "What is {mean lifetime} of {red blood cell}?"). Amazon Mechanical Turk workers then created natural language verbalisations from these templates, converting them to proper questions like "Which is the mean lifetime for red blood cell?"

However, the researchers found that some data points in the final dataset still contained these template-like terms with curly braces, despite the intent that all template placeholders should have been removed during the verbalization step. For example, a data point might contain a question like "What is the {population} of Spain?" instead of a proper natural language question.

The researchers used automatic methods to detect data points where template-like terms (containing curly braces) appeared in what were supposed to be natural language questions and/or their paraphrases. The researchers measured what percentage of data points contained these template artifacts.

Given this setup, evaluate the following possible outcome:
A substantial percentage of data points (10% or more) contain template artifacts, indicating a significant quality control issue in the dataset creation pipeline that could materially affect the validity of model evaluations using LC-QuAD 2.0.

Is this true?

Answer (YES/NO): NO